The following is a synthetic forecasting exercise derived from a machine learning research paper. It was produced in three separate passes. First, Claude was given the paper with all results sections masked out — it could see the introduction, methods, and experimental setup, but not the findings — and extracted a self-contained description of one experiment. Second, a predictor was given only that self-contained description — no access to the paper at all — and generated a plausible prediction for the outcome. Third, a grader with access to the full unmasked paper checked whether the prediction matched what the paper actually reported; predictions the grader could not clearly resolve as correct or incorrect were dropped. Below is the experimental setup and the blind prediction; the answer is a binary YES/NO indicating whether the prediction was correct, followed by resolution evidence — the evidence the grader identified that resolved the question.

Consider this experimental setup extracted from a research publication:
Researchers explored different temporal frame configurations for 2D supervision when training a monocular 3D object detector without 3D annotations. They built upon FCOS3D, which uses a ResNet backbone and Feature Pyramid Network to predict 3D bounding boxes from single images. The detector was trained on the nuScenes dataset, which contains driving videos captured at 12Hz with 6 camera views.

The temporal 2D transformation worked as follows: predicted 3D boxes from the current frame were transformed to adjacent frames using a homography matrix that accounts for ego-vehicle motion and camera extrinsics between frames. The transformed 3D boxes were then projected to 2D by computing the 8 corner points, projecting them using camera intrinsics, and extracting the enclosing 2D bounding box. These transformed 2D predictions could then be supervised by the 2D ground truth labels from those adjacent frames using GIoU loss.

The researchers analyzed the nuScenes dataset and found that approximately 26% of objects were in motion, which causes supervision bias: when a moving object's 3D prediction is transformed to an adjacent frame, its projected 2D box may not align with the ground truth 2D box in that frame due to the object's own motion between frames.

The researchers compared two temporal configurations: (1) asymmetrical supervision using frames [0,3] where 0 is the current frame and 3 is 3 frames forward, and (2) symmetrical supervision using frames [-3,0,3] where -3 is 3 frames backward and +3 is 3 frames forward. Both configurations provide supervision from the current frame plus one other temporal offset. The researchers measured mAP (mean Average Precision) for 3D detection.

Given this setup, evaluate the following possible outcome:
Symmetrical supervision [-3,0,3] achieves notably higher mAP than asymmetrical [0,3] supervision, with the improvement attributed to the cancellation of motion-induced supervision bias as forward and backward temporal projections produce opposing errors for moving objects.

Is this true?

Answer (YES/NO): YES